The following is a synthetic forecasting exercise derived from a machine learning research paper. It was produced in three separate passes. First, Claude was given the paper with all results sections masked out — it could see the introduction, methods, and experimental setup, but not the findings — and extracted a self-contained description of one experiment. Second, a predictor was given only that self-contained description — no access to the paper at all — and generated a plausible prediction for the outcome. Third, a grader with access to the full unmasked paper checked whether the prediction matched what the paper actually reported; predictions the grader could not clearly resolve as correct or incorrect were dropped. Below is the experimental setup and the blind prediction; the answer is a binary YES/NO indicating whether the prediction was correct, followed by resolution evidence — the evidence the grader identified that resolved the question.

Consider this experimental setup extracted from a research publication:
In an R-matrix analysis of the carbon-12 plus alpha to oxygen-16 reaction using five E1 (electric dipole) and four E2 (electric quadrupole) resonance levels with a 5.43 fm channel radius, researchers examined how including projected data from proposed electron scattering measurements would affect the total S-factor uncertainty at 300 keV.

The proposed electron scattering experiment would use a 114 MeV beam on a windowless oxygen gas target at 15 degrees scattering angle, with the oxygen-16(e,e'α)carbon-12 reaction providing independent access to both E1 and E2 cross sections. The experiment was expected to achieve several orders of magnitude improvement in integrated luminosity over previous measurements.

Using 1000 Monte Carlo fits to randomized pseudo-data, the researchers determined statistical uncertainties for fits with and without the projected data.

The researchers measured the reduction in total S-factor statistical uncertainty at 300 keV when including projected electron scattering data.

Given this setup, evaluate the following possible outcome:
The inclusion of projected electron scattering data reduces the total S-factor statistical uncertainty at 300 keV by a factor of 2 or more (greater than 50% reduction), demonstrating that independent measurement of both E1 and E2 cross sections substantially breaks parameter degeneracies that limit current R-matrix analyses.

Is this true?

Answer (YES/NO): YES